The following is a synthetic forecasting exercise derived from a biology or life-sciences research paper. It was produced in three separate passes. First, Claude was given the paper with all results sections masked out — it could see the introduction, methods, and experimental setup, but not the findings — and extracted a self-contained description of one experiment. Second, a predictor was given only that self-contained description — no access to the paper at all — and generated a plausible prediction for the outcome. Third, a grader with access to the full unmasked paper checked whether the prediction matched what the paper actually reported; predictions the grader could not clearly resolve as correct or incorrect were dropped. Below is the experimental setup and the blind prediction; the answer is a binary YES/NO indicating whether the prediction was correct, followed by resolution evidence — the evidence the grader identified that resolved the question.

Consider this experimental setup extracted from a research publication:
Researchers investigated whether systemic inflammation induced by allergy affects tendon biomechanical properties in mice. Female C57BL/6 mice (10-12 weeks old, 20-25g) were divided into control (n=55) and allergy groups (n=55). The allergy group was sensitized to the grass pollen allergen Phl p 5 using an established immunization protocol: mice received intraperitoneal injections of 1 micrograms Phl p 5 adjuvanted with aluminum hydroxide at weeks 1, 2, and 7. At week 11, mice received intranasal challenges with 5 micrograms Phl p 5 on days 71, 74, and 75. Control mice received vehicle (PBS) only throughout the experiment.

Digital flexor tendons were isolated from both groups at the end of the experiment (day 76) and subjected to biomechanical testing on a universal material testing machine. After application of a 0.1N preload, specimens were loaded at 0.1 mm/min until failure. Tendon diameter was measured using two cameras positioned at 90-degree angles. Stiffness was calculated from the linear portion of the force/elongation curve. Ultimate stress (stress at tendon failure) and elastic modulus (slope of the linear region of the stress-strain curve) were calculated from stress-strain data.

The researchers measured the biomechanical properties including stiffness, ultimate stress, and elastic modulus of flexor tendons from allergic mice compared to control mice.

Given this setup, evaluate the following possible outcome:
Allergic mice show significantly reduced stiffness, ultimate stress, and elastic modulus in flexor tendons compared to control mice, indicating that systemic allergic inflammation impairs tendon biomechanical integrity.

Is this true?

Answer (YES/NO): YES